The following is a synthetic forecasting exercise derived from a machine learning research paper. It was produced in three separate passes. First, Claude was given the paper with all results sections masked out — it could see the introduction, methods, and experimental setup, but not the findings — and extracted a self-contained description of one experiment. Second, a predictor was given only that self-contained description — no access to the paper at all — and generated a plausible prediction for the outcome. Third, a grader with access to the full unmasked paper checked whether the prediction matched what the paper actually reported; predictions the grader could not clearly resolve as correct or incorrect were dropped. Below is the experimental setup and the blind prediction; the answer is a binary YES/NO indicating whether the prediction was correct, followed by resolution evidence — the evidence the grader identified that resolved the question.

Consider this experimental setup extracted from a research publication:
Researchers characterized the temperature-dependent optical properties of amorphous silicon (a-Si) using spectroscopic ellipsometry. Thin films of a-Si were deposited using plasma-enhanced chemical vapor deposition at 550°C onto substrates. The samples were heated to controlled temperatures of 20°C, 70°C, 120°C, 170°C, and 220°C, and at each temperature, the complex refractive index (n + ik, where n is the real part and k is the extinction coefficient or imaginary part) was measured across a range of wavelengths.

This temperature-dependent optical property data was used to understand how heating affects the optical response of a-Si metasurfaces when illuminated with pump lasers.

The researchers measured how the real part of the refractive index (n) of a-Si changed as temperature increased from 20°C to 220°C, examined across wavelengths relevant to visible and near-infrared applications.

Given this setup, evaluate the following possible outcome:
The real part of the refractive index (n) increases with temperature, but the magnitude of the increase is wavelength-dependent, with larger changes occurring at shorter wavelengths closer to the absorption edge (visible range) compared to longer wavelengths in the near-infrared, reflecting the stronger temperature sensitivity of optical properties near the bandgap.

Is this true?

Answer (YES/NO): NO